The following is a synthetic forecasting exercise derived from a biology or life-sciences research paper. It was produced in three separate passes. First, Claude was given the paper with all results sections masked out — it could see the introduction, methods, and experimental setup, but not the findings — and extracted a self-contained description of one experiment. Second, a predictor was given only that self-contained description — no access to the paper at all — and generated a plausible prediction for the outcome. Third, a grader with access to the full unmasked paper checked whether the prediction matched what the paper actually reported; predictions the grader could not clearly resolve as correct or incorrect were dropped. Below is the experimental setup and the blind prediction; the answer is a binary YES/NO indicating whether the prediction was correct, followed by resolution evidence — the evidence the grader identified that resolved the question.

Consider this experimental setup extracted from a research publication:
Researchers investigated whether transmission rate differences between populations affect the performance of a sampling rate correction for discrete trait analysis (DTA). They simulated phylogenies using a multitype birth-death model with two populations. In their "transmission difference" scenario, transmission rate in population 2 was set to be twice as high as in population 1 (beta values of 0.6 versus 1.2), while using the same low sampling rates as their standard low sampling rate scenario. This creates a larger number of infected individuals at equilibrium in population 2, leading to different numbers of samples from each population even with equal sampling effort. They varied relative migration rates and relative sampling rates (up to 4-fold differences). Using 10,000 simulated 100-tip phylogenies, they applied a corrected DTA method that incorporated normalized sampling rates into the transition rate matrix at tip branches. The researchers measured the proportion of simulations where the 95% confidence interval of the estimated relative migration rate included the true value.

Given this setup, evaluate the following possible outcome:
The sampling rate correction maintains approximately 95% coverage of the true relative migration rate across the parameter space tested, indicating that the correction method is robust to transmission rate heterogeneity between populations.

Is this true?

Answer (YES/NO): NO